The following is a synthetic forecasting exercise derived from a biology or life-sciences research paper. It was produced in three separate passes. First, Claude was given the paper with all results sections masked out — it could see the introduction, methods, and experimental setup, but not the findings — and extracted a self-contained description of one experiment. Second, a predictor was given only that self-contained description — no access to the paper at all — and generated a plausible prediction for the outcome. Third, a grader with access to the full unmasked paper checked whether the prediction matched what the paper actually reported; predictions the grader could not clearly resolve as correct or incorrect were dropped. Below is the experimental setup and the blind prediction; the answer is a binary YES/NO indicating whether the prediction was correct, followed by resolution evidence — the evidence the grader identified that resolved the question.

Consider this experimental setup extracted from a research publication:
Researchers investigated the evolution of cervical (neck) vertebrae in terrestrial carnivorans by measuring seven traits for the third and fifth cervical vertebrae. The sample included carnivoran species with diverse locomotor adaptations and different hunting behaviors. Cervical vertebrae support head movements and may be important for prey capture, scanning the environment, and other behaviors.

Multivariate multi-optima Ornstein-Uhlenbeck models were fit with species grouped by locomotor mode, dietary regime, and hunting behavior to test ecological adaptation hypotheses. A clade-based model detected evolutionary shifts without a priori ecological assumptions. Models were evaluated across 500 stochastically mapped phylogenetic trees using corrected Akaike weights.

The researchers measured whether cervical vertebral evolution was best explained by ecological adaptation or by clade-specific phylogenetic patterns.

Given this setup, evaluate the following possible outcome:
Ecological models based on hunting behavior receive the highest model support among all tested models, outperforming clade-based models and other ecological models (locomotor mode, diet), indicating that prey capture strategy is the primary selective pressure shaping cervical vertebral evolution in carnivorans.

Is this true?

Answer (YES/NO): NO